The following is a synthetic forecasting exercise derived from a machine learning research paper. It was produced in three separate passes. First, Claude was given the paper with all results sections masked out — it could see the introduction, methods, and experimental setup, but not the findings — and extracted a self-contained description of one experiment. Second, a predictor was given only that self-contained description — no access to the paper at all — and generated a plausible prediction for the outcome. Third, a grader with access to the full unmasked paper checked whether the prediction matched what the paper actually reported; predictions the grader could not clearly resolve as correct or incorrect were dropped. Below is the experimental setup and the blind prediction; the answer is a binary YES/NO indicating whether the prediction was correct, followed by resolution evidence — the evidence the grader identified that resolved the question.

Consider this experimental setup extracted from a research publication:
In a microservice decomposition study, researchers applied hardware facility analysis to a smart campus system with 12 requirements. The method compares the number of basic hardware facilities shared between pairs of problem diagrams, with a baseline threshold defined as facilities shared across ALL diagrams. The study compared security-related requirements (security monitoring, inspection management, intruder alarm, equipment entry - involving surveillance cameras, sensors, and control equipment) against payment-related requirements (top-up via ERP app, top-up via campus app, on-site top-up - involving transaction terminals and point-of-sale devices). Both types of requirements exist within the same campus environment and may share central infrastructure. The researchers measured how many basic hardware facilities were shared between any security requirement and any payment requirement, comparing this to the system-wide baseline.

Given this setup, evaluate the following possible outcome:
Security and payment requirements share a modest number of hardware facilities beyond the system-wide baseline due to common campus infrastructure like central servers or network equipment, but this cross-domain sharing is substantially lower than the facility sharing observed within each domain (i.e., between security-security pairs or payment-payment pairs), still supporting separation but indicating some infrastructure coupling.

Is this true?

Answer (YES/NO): NO